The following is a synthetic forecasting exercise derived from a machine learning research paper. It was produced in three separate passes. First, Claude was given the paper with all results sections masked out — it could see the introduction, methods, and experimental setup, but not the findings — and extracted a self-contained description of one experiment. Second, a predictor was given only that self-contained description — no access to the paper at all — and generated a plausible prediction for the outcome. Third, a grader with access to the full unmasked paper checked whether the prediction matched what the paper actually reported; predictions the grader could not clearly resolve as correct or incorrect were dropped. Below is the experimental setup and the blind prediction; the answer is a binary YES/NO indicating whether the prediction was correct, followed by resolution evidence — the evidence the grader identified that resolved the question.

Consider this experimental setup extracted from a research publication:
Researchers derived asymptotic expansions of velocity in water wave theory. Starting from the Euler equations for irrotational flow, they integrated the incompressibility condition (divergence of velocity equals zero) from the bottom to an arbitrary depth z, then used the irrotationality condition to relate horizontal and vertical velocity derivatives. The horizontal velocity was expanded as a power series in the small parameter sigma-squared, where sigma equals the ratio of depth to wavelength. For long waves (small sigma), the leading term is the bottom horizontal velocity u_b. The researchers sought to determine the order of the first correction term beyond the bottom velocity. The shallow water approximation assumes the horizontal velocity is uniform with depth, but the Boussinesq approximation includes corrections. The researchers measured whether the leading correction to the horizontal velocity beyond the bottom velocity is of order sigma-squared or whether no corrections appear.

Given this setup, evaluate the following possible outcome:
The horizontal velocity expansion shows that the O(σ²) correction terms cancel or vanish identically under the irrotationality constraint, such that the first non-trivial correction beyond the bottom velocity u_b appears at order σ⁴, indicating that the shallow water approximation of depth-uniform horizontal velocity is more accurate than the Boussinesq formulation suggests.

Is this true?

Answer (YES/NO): NO